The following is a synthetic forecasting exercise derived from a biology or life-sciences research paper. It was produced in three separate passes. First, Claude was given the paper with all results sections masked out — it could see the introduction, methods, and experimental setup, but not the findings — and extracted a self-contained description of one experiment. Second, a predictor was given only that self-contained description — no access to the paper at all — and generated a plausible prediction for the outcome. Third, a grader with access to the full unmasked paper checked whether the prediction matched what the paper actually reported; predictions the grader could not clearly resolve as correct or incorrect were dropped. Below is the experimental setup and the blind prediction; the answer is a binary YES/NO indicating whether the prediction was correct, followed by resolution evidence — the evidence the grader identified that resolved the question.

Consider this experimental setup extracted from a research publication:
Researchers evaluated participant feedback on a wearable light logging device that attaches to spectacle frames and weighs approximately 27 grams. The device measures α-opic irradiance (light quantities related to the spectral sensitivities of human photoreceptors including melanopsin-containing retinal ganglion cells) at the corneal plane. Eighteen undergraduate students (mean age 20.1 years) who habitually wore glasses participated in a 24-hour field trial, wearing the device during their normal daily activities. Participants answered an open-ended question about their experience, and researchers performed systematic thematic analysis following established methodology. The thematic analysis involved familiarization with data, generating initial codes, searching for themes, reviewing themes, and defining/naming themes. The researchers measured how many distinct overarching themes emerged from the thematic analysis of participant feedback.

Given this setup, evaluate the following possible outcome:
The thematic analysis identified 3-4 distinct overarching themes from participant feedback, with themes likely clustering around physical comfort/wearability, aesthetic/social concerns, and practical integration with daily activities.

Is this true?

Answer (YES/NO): NO